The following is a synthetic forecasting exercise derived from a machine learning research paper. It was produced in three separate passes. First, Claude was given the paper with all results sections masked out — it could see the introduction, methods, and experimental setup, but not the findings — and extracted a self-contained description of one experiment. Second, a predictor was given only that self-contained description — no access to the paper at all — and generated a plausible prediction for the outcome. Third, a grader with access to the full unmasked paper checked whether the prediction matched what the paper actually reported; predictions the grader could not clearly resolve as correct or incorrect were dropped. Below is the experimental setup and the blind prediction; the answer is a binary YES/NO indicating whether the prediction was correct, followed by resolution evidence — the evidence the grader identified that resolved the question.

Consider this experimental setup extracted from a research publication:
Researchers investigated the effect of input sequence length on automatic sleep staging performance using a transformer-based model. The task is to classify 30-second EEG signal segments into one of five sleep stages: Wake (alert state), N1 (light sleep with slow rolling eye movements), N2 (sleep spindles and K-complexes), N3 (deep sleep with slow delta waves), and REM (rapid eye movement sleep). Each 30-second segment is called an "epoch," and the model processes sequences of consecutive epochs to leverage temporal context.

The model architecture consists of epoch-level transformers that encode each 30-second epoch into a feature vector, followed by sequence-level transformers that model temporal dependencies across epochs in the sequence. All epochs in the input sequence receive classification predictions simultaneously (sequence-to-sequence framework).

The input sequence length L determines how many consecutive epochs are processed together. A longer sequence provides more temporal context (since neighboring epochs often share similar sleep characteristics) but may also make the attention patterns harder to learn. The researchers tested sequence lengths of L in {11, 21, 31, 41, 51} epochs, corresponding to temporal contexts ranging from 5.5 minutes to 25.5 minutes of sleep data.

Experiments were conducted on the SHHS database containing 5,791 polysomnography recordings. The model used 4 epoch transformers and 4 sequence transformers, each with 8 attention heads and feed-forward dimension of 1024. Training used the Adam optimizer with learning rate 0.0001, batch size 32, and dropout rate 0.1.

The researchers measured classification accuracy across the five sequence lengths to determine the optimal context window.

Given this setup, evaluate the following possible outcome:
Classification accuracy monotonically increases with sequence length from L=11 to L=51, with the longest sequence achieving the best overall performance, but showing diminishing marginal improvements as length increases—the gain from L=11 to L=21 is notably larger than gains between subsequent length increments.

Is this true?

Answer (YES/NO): NO